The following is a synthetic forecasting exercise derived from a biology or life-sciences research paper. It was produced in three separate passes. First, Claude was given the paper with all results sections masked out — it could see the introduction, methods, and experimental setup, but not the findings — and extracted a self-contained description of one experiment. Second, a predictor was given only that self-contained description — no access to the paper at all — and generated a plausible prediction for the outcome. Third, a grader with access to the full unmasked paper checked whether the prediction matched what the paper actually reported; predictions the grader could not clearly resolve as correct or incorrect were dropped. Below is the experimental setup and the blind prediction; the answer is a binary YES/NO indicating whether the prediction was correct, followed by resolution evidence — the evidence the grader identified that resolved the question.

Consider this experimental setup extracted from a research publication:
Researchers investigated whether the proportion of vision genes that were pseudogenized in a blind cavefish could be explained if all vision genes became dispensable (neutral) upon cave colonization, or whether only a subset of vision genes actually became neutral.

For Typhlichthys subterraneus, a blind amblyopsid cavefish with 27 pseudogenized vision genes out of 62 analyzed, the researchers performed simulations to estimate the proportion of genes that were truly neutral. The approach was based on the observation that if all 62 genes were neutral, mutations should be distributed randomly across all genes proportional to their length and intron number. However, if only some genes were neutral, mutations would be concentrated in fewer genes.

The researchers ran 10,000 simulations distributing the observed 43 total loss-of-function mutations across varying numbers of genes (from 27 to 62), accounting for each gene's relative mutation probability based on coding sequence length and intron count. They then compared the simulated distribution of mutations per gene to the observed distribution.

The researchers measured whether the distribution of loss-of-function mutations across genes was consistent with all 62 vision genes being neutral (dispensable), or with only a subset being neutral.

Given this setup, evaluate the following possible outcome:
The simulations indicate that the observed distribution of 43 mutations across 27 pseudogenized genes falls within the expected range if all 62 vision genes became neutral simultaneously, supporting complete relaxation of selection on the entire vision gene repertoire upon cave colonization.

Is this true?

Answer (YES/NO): NO